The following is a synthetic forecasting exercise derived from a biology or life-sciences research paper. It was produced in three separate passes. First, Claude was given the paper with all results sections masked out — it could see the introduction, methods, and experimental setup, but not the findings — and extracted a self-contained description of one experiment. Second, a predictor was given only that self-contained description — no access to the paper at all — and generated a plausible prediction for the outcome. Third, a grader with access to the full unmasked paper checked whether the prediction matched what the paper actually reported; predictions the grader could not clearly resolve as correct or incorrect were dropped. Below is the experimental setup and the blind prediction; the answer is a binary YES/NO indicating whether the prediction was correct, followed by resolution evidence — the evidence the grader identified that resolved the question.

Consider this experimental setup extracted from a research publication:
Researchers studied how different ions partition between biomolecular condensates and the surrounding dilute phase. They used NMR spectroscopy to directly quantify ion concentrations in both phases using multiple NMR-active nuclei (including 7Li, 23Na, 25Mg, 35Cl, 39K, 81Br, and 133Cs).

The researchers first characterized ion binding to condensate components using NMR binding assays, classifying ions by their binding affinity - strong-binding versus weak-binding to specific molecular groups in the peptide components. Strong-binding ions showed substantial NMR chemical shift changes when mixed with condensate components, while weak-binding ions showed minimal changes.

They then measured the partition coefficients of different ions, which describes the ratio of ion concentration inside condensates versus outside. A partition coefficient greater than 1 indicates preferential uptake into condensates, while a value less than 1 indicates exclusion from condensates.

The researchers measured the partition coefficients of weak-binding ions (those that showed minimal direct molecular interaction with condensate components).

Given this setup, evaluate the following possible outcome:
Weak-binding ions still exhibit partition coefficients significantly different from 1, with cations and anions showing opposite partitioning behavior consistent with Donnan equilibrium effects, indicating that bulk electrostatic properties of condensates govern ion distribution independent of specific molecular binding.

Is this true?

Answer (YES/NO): NO